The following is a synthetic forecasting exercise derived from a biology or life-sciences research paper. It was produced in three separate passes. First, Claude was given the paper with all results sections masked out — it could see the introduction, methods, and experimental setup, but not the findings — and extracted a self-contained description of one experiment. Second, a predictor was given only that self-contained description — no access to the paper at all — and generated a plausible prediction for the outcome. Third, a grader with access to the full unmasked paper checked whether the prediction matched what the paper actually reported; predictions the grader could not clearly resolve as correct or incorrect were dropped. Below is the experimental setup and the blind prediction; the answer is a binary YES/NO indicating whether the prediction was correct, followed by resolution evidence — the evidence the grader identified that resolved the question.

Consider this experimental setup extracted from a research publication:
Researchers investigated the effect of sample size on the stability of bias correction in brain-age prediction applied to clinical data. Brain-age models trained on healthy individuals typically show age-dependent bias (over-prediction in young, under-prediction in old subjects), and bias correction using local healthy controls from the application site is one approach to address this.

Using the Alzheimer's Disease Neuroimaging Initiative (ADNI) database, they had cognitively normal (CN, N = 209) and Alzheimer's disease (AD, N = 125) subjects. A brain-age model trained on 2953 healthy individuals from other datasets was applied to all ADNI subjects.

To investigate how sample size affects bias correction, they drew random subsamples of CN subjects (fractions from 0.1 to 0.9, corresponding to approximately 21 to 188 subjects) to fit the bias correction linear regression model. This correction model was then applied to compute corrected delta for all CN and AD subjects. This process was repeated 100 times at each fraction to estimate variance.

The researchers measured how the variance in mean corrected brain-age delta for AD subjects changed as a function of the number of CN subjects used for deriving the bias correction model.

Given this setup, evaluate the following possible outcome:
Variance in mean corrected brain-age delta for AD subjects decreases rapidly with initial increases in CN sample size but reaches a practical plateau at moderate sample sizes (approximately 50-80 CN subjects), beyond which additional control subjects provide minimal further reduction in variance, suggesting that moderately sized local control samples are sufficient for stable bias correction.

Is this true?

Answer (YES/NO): NO